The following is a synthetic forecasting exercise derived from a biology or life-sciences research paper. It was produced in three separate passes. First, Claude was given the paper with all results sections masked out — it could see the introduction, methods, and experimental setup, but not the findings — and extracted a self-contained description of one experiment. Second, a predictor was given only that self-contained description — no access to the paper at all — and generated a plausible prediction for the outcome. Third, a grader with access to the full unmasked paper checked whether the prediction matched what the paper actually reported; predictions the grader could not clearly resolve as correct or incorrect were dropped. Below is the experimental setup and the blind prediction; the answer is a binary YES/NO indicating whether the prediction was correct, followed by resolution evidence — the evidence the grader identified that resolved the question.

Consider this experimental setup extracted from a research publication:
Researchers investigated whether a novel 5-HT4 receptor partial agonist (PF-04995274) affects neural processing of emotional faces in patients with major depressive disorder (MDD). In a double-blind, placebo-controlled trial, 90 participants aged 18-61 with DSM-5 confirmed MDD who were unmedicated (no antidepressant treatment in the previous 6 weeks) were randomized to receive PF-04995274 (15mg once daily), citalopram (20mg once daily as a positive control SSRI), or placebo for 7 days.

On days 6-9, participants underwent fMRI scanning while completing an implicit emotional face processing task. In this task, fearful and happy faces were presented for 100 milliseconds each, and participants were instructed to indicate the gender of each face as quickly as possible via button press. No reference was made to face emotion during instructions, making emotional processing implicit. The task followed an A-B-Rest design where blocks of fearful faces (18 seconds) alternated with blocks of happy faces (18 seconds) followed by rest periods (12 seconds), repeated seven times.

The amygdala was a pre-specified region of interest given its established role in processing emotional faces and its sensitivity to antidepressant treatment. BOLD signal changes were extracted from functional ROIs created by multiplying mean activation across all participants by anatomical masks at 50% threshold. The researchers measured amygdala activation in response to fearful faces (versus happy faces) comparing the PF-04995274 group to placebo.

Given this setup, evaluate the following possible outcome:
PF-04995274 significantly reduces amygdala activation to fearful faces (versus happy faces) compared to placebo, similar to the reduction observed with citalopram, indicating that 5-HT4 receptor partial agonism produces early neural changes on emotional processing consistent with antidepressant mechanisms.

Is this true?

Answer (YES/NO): NO